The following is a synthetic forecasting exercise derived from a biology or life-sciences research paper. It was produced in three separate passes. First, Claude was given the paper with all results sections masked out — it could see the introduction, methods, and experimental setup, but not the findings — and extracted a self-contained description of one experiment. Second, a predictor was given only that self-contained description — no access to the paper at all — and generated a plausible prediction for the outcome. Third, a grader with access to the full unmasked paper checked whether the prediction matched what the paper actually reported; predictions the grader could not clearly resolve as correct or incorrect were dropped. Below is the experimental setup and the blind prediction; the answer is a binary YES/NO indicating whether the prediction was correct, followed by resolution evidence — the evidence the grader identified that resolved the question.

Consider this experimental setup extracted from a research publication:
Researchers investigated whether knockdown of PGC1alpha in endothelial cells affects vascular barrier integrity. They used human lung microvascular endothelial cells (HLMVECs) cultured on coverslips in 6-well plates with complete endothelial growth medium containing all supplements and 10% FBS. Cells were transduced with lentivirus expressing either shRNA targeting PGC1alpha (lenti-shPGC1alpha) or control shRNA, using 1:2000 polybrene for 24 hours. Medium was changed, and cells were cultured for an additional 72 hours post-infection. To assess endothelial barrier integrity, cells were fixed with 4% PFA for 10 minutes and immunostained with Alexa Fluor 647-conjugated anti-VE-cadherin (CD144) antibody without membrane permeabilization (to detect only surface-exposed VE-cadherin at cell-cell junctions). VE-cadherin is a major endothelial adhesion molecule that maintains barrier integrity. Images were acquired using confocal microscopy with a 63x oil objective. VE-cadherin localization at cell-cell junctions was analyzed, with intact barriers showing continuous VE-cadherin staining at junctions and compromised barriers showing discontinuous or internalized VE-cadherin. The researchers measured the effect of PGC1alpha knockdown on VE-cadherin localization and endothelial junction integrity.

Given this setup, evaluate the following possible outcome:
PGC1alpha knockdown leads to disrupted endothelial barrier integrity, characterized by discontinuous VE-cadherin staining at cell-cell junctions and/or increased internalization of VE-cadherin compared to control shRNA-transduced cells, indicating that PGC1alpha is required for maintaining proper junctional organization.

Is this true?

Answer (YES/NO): YES